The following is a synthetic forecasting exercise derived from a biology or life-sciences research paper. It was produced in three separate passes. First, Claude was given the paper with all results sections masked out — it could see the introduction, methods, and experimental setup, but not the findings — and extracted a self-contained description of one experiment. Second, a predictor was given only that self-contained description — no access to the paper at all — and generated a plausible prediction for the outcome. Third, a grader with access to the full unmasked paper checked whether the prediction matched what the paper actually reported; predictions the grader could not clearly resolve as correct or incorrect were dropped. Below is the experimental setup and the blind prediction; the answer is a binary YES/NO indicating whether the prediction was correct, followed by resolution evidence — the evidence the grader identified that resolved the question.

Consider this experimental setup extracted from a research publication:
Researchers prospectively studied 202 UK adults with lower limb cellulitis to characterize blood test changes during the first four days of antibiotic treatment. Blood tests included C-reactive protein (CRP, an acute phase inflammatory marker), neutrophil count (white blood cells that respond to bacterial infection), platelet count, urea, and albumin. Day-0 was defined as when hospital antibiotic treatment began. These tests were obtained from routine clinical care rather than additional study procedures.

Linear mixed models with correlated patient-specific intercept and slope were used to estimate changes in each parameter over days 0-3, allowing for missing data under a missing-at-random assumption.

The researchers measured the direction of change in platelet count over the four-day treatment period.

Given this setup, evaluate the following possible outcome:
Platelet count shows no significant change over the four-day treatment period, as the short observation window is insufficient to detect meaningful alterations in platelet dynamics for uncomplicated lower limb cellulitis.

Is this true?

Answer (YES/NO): NO